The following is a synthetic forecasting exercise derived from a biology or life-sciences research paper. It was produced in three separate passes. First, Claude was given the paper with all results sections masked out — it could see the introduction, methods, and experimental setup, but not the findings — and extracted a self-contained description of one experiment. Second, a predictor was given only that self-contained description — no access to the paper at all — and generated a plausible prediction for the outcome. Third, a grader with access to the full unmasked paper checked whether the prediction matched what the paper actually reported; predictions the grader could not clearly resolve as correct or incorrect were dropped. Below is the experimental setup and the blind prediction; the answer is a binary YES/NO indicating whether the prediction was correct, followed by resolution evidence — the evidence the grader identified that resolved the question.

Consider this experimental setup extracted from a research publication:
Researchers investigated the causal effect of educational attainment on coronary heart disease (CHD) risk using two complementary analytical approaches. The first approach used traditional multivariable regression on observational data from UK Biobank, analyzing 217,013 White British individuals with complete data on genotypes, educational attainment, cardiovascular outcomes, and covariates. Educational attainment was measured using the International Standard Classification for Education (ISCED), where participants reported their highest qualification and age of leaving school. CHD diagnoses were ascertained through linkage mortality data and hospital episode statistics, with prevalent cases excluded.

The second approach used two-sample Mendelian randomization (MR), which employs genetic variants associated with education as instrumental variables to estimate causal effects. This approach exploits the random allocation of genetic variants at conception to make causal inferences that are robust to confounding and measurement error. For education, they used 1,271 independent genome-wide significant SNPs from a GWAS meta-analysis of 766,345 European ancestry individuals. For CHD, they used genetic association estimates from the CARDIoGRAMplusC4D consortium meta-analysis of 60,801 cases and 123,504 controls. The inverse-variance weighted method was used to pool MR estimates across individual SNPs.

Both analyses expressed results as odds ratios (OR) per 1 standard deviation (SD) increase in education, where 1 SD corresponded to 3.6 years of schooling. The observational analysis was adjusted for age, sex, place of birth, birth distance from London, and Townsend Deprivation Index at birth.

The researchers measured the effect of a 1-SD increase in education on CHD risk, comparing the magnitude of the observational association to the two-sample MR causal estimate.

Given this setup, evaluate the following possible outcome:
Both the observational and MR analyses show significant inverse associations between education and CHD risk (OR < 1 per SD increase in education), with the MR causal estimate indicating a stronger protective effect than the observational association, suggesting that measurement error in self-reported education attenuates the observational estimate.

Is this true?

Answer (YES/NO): YES